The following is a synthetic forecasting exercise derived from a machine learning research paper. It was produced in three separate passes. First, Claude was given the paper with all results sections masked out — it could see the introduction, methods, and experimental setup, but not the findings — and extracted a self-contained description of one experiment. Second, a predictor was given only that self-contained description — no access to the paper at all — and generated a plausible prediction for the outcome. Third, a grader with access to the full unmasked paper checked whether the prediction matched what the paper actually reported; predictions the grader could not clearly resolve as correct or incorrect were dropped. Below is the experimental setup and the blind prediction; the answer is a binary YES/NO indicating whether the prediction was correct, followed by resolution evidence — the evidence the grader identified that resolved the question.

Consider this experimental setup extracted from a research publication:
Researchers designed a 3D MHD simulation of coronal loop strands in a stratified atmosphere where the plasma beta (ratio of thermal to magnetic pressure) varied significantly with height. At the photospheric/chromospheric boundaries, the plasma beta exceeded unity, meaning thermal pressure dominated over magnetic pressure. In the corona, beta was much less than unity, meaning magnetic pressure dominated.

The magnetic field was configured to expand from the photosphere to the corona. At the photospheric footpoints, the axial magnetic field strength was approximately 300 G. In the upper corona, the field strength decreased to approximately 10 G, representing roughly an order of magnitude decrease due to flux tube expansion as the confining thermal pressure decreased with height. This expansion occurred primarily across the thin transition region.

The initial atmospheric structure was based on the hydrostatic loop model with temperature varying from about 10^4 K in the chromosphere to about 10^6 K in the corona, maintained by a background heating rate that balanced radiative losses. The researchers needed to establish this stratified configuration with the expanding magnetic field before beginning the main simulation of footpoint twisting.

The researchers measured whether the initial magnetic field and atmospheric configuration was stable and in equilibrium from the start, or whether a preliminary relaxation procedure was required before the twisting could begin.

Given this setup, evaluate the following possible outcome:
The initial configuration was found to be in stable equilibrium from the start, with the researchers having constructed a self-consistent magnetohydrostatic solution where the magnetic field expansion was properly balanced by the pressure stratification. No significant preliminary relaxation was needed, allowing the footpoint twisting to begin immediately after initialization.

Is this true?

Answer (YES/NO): NO